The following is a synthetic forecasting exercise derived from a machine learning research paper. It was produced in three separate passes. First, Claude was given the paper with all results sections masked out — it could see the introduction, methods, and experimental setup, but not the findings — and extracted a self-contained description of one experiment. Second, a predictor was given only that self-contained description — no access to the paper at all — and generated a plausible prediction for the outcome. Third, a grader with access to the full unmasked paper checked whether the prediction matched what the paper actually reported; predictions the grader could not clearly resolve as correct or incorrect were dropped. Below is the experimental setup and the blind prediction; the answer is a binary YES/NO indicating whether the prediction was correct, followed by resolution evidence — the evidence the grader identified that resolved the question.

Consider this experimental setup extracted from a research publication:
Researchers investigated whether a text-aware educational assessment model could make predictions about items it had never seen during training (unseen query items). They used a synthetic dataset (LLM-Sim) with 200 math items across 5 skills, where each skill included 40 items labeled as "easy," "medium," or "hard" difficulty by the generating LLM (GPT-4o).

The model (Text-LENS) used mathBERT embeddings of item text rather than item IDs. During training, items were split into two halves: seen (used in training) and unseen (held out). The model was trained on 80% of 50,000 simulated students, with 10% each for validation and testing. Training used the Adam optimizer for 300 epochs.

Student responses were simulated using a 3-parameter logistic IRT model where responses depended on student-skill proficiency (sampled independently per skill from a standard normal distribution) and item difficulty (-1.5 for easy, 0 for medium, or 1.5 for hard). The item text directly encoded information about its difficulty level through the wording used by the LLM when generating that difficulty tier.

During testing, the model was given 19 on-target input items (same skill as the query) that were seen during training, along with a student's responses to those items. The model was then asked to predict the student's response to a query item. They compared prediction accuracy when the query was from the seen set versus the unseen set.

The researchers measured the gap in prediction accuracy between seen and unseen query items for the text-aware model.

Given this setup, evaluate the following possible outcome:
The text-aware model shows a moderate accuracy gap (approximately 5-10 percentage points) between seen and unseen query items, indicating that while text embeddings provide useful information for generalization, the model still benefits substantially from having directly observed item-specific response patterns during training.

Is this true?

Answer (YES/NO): YES